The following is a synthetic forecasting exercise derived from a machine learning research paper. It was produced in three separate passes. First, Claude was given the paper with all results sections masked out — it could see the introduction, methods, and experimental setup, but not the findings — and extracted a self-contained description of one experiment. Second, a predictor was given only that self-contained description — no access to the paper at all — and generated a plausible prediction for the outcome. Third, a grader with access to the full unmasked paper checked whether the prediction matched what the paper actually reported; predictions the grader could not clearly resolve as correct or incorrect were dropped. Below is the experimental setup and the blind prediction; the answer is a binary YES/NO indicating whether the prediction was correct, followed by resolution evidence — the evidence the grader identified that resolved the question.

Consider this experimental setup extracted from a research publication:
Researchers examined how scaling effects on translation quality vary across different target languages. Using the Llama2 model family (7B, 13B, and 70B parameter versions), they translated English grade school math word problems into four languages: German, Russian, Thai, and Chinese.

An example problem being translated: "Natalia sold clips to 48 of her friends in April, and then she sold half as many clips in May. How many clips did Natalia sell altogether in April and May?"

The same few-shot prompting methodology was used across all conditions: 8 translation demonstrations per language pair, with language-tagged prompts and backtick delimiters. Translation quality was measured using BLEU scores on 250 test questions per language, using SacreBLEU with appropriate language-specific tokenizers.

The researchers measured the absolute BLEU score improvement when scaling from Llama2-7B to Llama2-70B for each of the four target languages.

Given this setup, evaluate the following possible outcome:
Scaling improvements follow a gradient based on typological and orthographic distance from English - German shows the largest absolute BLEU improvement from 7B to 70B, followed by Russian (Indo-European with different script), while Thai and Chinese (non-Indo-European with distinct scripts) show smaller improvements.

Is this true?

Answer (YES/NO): NO